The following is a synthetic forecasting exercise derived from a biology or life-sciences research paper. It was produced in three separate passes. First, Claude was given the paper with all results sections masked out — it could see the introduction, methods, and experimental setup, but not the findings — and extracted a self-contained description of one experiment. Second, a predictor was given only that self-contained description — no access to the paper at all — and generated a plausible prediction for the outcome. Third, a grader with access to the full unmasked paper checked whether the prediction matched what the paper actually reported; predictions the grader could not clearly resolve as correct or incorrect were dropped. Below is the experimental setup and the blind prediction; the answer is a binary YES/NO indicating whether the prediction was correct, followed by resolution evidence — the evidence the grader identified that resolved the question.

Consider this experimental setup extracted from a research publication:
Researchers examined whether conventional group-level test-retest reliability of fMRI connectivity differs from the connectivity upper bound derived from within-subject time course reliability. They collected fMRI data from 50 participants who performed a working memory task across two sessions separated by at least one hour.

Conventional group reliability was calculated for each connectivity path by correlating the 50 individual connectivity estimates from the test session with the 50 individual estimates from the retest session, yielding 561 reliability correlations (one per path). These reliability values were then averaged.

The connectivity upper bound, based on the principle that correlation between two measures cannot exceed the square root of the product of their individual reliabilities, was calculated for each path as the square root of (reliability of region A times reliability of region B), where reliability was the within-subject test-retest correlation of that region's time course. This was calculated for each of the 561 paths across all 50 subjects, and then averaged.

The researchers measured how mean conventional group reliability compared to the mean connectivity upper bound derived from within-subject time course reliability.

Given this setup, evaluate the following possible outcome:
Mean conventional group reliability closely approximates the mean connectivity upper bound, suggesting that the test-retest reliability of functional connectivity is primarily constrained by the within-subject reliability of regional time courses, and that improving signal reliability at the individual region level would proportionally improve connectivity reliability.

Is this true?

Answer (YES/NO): NO